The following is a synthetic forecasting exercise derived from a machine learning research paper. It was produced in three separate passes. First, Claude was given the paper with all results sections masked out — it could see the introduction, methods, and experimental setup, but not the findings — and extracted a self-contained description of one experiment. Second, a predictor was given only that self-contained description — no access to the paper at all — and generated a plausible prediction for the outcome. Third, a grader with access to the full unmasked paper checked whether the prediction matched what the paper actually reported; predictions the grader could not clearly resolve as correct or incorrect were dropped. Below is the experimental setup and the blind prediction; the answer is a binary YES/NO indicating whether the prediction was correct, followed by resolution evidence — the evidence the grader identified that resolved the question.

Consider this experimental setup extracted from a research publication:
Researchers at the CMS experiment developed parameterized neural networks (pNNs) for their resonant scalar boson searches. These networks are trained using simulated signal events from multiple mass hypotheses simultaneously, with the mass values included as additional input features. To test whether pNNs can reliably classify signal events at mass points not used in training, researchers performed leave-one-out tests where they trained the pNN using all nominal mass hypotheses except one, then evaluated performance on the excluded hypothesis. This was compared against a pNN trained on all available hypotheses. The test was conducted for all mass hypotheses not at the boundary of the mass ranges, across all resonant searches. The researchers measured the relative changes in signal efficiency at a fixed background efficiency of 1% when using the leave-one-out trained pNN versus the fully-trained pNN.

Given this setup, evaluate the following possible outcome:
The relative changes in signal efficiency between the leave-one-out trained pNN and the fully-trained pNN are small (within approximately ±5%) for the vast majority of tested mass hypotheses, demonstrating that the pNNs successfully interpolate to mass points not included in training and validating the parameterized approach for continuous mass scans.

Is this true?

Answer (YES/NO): YES